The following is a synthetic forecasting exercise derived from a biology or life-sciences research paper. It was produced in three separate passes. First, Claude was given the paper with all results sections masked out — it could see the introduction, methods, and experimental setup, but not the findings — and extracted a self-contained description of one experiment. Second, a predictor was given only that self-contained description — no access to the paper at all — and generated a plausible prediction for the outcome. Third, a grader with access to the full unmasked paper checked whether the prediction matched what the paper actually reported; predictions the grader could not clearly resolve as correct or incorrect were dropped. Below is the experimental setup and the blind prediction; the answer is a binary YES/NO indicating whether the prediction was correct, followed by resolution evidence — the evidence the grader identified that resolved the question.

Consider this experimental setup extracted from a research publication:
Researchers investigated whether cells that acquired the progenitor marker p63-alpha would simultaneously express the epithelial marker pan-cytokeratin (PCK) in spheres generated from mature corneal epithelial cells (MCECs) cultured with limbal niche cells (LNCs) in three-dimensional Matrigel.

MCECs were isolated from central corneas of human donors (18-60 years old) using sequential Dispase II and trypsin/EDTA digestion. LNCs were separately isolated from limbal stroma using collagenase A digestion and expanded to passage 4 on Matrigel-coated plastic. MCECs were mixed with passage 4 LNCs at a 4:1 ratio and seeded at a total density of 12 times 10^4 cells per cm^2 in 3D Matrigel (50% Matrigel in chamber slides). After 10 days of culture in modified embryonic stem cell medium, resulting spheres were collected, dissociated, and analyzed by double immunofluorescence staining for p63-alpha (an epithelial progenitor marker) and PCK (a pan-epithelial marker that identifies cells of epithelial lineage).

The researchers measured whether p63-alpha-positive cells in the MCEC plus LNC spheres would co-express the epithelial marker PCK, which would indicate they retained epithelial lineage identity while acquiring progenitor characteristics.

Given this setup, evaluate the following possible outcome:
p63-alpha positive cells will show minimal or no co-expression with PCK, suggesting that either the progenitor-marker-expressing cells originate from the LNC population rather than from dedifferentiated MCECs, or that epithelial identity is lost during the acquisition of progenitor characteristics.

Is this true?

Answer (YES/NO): NO